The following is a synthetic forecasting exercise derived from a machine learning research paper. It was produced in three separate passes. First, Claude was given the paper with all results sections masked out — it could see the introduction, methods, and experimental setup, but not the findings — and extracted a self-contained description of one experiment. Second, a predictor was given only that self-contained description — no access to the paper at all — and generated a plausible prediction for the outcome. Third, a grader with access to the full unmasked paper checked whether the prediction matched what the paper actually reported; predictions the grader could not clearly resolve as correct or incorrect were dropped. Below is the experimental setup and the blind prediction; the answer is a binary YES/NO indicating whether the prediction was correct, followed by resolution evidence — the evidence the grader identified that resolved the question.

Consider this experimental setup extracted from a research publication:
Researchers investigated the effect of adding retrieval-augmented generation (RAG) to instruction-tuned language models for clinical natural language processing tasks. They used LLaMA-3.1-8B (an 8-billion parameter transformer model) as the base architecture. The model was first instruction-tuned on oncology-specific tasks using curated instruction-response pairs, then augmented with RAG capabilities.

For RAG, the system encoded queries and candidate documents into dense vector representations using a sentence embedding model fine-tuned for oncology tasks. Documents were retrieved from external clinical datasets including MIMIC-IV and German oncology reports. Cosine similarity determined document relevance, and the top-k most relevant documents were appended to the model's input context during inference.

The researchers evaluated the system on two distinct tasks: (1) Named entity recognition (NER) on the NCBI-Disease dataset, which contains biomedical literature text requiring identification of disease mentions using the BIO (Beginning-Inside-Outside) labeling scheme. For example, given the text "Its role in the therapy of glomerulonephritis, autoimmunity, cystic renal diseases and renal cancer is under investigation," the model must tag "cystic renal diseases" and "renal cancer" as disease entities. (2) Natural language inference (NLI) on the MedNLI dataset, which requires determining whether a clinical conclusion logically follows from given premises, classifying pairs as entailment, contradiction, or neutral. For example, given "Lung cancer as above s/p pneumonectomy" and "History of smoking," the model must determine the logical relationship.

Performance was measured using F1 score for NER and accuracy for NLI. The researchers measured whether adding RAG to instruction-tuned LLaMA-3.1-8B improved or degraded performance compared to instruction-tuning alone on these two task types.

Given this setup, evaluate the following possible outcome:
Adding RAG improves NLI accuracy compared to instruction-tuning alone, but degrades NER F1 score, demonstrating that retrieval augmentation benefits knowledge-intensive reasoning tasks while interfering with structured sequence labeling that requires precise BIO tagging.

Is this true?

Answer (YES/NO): YES